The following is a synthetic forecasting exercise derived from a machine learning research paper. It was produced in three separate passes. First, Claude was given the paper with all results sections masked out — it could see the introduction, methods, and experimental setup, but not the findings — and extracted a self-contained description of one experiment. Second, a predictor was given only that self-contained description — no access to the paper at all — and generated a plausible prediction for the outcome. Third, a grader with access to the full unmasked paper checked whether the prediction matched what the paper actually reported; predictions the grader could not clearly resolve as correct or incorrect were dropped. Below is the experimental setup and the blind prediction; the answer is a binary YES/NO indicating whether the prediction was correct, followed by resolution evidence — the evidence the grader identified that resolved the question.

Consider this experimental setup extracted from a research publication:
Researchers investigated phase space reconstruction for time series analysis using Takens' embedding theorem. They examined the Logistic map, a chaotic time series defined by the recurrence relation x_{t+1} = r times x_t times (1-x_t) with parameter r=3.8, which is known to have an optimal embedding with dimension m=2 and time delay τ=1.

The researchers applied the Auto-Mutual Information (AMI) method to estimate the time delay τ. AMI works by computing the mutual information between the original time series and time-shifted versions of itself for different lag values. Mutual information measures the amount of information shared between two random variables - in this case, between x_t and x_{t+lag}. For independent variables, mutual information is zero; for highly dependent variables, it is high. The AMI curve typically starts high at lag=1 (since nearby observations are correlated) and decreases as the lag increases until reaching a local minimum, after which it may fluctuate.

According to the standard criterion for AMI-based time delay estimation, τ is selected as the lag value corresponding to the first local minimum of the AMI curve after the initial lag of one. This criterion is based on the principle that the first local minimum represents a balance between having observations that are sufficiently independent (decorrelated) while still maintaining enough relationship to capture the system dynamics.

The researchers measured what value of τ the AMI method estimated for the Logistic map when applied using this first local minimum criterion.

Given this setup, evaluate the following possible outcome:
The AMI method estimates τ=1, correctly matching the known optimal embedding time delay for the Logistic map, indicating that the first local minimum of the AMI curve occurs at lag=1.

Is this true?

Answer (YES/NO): NO